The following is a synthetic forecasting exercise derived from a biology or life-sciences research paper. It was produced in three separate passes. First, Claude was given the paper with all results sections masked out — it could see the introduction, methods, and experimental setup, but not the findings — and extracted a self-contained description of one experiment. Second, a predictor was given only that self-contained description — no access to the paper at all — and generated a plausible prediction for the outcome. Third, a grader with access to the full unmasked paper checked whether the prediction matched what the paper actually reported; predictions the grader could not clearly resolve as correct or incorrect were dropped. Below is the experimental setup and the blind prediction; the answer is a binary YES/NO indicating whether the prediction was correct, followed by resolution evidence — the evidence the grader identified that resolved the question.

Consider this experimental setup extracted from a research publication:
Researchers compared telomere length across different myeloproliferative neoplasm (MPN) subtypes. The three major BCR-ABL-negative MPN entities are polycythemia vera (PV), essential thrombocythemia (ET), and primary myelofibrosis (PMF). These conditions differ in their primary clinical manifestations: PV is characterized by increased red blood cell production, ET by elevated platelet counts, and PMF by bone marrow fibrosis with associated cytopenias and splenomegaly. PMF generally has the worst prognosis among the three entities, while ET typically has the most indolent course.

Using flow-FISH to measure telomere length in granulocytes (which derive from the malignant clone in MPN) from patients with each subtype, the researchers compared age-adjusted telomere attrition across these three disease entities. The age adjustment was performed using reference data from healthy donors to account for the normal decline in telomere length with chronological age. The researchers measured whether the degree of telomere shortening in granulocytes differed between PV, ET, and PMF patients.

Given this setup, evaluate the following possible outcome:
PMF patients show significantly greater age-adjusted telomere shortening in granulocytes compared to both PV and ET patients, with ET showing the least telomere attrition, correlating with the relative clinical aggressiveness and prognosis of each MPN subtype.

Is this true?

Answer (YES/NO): NO